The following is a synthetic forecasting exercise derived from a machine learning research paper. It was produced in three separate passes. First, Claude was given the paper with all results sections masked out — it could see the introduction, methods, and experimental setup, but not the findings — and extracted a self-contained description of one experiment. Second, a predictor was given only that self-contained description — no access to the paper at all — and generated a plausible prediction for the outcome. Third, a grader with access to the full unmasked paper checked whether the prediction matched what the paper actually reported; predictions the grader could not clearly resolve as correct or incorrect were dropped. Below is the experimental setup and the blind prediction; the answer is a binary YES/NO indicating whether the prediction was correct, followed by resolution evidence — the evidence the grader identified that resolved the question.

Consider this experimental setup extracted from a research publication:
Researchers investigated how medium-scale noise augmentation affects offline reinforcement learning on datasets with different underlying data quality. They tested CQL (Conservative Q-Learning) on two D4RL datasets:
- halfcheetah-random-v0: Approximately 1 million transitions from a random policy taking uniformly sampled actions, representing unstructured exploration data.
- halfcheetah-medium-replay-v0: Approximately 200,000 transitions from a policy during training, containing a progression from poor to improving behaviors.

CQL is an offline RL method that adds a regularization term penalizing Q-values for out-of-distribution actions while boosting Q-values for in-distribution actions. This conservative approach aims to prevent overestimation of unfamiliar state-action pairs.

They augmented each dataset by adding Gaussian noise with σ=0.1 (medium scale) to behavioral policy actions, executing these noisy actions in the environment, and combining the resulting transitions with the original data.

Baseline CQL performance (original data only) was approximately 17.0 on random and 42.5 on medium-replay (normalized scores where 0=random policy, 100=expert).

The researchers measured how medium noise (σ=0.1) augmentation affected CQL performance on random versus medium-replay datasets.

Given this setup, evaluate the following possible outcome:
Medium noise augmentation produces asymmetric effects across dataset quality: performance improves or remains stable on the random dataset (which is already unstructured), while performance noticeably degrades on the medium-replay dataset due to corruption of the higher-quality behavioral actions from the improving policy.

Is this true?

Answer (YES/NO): YES